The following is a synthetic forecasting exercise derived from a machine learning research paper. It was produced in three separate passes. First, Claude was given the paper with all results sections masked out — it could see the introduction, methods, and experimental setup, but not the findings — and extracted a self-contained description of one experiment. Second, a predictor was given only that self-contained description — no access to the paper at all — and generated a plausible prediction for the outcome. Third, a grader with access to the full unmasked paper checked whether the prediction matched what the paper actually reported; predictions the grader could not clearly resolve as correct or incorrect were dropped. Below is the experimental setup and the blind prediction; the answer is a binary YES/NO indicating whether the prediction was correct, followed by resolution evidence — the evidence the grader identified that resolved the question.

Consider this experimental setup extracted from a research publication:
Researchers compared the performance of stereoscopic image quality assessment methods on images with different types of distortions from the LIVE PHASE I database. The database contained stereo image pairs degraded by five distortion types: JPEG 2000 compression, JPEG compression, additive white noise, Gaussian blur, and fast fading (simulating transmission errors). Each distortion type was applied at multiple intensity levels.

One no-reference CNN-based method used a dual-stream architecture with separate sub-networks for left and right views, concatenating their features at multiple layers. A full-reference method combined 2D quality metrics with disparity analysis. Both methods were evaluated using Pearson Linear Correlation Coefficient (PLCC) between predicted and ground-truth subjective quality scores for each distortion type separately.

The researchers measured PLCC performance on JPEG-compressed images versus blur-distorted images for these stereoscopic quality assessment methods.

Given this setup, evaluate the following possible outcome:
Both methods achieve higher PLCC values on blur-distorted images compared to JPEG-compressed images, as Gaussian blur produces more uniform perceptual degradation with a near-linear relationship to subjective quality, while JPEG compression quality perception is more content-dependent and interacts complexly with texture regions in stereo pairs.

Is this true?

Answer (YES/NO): YES